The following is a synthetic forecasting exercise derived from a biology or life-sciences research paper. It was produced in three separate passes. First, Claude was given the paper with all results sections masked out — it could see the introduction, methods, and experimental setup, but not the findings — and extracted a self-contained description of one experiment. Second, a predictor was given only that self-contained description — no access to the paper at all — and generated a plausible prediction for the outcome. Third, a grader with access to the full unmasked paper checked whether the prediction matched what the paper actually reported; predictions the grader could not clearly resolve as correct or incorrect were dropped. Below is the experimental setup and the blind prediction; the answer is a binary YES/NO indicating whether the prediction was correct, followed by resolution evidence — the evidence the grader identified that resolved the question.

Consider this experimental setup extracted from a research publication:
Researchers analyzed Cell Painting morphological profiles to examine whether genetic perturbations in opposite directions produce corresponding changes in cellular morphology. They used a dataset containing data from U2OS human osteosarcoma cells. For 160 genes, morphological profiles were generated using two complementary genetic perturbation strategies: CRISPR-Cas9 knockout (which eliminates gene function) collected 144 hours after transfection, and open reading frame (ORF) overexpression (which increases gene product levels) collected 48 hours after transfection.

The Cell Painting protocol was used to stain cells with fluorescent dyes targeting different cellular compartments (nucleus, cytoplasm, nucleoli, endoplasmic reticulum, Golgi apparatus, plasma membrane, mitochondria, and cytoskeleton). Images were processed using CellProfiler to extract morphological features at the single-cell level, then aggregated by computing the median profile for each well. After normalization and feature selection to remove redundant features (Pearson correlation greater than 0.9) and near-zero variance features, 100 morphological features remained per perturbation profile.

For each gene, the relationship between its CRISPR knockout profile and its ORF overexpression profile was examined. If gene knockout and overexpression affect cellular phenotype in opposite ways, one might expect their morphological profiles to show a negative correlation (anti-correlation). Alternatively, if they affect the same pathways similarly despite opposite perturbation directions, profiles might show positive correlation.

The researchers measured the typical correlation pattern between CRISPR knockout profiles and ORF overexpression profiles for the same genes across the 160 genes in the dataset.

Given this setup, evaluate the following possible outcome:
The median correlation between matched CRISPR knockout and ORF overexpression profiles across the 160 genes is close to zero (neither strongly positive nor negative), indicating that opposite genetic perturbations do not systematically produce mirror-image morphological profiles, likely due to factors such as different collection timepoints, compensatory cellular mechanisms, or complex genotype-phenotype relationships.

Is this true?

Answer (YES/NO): YES